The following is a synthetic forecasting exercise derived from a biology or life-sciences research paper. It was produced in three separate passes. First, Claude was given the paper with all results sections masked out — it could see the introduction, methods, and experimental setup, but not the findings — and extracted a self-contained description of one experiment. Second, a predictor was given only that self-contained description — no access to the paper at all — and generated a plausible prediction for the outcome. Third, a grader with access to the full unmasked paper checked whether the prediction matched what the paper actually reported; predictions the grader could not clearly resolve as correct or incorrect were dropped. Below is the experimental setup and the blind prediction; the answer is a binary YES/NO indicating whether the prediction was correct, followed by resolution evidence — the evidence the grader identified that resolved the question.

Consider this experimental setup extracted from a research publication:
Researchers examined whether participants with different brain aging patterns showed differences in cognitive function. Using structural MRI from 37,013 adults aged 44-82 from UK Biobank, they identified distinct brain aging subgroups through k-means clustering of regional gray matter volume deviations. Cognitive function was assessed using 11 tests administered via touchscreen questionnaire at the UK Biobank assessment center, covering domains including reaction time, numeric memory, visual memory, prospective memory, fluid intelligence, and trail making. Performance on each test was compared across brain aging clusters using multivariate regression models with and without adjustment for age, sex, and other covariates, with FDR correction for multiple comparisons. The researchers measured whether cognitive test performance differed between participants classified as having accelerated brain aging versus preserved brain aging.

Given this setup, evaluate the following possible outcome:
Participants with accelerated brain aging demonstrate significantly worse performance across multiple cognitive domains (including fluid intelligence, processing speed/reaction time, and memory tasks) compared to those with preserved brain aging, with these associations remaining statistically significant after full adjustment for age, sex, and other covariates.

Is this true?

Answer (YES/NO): NO